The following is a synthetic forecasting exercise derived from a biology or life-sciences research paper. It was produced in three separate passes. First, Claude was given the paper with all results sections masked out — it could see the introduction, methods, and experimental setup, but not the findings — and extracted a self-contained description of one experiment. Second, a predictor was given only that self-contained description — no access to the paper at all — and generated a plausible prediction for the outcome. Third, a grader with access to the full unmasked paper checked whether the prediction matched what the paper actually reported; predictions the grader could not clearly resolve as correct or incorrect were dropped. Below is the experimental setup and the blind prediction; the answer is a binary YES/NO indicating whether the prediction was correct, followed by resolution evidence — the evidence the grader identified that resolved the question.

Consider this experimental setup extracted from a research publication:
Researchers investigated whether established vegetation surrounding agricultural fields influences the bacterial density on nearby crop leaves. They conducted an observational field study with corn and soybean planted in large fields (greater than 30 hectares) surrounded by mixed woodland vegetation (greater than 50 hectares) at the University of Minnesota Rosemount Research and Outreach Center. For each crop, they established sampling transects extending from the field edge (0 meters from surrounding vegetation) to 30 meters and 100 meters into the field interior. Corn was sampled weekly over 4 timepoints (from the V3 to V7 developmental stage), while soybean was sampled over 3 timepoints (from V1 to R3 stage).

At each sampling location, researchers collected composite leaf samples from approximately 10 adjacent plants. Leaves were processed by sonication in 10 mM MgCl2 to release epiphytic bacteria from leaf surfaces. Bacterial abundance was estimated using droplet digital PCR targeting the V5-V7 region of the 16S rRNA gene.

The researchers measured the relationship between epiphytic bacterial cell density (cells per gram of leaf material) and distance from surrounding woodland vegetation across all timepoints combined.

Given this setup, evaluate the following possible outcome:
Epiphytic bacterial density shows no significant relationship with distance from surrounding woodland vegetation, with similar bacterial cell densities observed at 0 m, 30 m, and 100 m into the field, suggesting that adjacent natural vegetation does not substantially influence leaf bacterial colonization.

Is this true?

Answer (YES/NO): NO